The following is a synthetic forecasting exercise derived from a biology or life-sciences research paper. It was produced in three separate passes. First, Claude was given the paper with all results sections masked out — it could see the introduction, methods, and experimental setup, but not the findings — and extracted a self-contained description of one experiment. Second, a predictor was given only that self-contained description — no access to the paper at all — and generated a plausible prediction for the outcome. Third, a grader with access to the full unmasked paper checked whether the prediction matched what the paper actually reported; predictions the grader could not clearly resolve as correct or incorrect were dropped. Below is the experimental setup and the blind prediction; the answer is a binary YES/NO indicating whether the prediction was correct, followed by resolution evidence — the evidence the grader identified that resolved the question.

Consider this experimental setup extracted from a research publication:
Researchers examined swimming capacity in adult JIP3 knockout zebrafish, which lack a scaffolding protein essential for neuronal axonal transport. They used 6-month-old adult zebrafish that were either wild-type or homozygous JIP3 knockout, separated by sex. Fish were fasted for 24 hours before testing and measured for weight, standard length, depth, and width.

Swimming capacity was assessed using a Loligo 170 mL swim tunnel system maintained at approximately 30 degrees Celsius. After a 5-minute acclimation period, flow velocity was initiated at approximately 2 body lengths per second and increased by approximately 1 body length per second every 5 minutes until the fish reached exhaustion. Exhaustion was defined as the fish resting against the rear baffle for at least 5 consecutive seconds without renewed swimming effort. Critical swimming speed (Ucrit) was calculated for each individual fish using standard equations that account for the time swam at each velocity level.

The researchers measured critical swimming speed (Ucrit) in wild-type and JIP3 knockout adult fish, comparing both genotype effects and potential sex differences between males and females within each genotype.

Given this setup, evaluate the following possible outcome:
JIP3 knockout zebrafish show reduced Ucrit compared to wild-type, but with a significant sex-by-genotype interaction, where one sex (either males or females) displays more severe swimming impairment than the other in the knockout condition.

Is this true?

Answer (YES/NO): NO